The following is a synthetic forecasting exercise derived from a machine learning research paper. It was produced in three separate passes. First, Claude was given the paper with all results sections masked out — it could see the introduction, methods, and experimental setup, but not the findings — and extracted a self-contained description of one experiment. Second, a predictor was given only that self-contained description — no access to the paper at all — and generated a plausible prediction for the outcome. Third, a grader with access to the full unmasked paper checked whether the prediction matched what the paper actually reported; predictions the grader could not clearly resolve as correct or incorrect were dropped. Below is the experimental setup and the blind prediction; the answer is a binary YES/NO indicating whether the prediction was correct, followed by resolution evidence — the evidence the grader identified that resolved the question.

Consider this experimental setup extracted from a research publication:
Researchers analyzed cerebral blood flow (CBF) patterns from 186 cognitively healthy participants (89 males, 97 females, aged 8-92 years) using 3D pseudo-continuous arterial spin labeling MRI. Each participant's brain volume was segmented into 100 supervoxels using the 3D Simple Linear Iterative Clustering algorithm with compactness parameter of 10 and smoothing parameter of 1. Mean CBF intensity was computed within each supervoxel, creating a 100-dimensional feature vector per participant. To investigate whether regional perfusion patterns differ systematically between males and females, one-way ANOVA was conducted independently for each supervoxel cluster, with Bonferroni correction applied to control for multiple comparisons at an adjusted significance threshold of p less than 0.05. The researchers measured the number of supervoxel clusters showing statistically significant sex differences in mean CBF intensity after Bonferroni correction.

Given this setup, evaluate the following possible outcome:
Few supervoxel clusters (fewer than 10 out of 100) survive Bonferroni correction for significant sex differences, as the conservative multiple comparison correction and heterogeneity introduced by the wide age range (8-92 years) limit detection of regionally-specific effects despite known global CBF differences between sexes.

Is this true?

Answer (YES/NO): NO